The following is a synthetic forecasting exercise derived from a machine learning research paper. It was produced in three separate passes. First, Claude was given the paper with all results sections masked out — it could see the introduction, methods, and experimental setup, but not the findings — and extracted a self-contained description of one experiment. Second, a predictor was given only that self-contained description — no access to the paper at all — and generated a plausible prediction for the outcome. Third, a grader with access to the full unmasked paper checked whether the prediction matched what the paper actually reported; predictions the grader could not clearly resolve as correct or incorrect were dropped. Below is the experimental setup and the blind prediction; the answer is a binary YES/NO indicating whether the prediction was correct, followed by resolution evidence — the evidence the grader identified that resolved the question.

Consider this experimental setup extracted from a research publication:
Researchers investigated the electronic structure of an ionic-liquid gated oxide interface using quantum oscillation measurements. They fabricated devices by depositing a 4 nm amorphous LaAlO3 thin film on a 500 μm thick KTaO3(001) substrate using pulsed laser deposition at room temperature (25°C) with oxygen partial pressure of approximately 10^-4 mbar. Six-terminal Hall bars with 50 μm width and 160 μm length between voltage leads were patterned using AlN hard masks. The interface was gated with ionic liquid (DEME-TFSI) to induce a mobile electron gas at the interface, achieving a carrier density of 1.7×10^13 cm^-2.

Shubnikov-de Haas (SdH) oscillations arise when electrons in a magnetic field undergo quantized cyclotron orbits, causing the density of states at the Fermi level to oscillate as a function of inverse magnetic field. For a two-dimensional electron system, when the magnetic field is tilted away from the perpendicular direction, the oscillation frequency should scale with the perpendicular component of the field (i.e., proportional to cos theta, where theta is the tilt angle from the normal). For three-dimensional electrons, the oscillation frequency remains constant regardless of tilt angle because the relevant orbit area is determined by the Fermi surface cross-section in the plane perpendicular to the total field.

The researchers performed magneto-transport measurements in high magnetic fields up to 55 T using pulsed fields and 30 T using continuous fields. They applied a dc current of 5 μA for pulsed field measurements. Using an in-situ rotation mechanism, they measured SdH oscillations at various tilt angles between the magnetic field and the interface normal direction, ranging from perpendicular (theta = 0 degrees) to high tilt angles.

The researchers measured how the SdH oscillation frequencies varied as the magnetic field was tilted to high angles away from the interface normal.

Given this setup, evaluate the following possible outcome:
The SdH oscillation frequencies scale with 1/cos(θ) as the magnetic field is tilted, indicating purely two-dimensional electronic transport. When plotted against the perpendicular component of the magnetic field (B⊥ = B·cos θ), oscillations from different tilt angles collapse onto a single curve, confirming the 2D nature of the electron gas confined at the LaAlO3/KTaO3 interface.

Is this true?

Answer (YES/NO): NO